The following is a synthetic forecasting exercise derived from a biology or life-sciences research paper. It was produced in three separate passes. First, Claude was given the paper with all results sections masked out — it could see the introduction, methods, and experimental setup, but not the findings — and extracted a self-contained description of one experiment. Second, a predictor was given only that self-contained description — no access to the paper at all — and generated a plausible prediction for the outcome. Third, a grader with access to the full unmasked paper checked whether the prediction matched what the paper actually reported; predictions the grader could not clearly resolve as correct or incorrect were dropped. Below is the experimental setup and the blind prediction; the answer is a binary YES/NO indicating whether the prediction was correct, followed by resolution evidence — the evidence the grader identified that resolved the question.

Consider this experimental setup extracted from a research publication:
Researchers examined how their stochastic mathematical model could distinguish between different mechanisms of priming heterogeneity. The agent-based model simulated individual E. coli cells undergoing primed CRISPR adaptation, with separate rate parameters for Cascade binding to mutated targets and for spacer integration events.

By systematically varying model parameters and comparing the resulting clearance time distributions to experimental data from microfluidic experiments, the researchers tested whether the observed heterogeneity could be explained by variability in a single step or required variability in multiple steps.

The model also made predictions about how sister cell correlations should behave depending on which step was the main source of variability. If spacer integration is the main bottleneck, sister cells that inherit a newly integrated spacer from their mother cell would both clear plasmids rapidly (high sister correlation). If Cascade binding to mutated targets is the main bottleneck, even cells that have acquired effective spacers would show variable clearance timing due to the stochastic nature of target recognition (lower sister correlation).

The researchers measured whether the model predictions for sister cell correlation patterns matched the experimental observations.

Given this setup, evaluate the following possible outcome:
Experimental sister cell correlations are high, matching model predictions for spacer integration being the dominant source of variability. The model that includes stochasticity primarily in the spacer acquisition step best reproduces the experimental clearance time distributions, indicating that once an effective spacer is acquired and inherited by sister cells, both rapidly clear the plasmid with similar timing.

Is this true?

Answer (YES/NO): NO